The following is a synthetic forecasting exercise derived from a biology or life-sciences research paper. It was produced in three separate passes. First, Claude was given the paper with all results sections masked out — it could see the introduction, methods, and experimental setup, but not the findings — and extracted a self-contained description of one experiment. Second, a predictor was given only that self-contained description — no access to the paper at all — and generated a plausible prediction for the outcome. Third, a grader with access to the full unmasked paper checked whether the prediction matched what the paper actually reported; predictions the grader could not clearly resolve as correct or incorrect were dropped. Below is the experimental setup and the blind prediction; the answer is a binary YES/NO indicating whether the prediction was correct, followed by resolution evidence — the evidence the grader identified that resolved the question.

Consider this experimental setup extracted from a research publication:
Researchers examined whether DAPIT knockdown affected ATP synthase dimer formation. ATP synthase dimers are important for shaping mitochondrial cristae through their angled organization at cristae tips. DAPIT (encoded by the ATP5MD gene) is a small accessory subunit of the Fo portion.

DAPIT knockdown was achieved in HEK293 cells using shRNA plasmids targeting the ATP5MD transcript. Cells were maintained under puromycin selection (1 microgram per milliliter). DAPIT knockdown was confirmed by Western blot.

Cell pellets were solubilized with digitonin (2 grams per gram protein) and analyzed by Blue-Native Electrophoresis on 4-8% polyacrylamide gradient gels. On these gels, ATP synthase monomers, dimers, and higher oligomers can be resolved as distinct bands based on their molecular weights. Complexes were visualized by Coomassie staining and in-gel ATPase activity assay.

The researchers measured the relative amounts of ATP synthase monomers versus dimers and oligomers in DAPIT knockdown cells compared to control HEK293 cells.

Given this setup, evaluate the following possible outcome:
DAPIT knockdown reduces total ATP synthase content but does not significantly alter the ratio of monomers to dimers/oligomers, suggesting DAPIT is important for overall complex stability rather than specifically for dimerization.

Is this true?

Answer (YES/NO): NO